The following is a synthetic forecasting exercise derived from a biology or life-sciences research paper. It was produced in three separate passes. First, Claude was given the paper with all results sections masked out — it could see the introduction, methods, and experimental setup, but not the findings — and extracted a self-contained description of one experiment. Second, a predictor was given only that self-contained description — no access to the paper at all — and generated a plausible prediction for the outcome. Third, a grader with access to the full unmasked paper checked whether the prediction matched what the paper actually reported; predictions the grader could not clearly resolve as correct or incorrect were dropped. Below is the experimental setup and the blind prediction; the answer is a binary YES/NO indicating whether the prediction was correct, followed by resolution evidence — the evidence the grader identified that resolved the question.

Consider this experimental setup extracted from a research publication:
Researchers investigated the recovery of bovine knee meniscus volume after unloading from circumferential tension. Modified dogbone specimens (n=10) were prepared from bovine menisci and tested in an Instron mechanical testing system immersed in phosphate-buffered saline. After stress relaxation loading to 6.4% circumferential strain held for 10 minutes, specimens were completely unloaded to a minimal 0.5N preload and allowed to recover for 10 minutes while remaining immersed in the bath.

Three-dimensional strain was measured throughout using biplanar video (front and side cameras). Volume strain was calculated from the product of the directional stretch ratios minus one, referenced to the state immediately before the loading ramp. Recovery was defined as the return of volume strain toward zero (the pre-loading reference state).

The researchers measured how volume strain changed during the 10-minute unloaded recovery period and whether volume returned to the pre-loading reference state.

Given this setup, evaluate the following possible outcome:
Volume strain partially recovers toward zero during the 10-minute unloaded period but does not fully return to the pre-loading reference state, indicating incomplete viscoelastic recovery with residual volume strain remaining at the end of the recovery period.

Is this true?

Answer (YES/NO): NO